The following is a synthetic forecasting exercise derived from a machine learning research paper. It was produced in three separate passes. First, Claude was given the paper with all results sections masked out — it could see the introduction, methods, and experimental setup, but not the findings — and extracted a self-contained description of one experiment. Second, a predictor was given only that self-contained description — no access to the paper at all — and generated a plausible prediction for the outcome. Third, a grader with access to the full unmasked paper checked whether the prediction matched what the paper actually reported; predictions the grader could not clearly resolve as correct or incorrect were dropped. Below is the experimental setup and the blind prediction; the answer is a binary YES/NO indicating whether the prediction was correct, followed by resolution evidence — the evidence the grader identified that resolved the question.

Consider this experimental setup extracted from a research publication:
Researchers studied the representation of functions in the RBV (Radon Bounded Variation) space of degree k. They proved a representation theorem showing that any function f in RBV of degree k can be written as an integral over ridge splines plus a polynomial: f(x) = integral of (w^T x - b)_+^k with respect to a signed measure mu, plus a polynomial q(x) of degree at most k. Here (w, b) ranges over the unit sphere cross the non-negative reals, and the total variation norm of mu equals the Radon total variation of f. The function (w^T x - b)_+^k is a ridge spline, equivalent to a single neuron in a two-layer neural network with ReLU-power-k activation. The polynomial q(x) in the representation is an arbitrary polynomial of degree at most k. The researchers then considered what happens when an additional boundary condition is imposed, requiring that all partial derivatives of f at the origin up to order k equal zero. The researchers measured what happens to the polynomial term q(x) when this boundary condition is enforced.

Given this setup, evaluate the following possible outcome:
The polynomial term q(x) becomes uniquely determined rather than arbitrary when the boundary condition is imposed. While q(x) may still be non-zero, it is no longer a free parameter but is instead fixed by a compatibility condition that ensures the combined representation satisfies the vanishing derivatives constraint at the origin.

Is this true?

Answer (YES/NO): NO